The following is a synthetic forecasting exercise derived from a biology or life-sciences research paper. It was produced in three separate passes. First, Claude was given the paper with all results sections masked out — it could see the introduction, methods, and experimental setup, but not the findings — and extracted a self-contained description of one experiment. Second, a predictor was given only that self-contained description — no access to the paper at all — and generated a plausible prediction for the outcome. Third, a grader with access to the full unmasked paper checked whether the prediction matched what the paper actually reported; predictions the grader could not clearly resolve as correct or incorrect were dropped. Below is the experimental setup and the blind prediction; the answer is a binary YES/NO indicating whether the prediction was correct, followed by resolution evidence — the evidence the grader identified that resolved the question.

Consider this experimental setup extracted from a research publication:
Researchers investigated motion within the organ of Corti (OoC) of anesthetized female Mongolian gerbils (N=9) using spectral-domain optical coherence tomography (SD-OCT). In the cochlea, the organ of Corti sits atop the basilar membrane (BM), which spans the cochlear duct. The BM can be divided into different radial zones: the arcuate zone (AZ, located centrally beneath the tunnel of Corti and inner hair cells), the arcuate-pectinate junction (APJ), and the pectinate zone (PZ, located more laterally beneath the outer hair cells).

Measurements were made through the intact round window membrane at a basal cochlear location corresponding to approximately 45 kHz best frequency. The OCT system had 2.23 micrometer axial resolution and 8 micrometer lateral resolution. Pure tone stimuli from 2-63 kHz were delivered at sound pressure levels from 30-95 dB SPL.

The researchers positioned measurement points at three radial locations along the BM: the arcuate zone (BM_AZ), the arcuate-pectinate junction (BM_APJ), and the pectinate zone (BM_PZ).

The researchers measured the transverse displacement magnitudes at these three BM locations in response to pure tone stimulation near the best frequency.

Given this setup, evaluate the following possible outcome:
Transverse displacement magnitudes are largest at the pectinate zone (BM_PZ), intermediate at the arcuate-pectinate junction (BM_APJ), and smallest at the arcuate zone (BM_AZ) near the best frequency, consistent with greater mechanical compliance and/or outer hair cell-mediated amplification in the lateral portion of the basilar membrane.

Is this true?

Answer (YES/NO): NO